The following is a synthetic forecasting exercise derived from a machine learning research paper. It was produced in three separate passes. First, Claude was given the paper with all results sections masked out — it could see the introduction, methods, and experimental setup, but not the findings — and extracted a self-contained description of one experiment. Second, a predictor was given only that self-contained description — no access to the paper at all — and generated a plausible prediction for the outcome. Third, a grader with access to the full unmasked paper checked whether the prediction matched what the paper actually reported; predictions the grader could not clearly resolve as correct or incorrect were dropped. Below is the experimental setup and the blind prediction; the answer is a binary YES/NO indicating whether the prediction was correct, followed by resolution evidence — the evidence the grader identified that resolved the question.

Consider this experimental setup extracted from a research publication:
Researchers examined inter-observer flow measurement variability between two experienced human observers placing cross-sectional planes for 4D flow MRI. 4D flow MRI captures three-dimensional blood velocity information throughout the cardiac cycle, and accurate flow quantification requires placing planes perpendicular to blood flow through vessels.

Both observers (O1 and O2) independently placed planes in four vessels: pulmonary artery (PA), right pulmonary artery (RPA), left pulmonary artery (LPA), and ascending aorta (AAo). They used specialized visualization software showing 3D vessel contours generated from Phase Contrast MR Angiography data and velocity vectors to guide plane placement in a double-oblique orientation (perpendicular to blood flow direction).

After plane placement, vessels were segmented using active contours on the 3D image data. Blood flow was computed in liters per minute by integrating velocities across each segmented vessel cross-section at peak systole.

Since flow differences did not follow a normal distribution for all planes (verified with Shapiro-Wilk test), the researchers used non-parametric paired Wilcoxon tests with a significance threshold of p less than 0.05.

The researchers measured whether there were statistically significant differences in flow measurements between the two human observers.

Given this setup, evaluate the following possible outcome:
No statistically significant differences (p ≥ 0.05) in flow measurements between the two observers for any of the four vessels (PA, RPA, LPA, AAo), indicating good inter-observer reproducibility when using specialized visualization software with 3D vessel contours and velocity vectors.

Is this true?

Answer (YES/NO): NO